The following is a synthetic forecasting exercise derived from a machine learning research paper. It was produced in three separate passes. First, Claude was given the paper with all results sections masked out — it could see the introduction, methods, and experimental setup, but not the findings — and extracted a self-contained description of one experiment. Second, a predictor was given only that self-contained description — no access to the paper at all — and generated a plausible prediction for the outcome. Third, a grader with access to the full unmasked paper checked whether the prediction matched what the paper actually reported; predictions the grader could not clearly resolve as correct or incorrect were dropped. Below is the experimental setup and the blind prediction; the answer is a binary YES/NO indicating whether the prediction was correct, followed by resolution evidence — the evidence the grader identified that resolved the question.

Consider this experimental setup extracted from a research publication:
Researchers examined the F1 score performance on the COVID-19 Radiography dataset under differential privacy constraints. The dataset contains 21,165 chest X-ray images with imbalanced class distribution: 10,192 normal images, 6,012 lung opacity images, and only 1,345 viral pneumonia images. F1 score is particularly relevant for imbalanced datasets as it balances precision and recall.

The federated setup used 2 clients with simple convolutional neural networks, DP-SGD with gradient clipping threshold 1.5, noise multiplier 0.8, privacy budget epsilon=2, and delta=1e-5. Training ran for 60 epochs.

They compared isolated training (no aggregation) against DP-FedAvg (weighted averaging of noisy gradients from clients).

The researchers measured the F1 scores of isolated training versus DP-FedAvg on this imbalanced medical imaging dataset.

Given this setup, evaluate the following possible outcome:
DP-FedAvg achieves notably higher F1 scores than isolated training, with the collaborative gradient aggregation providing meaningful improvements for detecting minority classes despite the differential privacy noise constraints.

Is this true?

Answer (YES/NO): YES